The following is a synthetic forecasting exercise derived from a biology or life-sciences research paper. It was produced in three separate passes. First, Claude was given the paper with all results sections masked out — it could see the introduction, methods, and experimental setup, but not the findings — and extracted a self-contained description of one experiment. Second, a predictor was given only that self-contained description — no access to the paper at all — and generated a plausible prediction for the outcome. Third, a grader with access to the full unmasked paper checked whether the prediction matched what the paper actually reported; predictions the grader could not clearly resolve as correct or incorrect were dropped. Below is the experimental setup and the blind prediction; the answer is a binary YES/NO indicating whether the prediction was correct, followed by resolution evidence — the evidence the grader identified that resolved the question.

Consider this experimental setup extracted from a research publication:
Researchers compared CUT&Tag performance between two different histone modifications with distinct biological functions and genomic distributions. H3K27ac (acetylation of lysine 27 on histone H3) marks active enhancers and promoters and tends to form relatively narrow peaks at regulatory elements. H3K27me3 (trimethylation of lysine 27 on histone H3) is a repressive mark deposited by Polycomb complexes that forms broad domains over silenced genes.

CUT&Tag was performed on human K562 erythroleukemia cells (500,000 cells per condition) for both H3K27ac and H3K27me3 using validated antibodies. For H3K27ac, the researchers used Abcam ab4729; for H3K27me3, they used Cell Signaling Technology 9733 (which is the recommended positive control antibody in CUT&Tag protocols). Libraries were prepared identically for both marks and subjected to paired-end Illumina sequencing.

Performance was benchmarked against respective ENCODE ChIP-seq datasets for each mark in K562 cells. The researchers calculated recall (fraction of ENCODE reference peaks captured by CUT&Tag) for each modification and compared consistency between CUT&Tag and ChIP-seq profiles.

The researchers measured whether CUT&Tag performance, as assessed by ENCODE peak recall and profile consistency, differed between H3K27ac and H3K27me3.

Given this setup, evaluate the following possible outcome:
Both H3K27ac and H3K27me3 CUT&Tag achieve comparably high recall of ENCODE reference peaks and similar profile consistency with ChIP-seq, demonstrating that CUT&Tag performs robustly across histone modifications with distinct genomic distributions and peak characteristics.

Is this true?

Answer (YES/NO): NO